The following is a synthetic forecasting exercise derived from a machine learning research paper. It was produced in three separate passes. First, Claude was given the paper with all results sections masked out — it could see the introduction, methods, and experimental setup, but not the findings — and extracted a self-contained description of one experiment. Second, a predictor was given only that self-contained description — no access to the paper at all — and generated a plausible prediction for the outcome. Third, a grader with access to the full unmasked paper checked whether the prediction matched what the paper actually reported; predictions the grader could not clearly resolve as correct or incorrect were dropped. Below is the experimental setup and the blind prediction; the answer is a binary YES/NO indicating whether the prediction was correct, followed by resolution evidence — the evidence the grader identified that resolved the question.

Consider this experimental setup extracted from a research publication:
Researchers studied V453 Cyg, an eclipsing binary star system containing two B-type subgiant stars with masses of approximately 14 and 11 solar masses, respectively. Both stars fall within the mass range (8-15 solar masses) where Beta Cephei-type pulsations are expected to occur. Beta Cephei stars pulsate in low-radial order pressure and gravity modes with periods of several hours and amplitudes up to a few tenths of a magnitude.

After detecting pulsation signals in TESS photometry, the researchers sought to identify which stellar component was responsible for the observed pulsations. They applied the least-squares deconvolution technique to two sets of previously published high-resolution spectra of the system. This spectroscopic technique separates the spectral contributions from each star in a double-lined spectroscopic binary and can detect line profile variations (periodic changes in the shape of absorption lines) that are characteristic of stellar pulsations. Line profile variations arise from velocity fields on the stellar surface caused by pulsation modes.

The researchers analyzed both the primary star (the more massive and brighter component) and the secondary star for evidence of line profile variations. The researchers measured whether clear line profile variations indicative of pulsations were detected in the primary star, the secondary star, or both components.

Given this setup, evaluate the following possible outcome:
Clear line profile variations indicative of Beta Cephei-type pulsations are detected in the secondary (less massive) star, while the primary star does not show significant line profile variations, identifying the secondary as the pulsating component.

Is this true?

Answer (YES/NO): NO